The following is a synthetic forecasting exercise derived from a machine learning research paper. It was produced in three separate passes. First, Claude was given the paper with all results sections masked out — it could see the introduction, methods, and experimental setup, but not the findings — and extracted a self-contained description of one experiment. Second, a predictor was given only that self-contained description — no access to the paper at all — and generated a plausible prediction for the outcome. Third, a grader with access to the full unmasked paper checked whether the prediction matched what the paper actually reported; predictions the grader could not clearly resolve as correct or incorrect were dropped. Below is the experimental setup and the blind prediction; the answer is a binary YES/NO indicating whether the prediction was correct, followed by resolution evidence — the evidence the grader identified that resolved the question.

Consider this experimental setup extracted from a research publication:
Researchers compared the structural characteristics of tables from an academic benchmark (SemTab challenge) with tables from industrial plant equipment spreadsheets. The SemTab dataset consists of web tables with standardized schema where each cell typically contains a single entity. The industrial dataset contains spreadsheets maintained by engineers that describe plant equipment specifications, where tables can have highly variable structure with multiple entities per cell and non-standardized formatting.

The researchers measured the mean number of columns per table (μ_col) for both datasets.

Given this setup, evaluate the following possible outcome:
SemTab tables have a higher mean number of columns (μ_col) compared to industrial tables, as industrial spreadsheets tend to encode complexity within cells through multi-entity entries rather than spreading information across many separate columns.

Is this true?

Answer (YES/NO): NO